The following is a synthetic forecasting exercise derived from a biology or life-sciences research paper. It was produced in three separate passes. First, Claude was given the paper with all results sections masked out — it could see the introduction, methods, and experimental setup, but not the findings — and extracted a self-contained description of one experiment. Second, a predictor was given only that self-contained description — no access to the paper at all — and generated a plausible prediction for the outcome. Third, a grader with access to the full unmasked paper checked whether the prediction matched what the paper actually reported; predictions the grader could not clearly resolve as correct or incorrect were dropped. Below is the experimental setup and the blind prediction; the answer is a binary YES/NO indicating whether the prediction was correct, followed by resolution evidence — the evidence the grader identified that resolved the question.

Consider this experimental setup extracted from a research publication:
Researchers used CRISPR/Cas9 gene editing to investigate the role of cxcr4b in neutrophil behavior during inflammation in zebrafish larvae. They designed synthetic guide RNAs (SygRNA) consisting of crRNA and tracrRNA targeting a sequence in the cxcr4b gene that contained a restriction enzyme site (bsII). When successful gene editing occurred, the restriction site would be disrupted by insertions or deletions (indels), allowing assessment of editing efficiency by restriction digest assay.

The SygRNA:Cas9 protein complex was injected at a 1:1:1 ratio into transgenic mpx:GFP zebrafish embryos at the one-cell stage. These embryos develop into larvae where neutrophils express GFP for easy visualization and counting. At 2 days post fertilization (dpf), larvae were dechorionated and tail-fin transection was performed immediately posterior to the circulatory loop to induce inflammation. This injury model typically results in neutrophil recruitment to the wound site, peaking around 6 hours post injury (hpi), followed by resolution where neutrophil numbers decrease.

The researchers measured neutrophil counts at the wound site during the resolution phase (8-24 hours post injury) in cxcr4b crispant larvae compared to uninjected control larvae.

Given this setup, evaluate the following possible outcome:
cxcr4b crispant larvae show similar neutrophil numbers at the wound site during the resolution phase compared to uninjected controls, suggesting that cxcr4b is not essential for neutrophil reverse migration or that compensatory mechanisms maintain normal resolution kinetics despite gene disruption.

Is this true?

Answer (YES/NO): NO